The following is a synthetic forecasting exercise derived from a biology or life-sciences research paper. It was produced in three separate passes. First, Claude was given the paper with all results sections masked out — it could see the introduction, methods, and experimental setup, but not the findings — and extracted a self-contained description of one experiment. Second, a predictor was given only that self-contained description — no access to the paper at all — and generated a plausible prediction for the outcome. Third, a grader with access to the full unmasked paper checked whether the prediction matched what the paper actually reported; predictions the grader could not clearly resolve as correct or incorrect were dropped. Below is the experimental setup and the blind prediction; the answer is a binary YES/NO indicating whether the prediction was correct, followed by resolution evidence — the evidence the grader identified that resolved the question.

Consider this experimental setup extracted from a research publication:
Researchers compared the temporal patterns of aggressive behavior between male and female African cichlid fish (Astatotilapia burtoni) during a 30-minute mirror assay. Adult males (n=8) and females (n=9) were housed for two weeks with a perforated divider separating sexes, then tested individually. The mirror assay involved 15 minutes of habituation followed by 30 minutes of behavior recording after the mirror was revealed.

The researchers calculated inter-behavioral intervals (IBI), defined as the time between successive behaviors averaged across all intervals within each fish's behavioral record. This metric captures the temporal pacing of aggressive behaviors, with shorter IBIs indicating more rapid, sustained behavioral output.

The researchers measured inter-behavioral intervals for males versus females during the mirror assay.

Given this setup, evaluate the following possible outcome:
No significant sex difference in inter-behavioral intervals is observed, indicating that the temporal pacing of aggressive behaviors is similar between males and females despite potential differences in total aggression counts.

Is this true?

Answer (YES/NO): YES